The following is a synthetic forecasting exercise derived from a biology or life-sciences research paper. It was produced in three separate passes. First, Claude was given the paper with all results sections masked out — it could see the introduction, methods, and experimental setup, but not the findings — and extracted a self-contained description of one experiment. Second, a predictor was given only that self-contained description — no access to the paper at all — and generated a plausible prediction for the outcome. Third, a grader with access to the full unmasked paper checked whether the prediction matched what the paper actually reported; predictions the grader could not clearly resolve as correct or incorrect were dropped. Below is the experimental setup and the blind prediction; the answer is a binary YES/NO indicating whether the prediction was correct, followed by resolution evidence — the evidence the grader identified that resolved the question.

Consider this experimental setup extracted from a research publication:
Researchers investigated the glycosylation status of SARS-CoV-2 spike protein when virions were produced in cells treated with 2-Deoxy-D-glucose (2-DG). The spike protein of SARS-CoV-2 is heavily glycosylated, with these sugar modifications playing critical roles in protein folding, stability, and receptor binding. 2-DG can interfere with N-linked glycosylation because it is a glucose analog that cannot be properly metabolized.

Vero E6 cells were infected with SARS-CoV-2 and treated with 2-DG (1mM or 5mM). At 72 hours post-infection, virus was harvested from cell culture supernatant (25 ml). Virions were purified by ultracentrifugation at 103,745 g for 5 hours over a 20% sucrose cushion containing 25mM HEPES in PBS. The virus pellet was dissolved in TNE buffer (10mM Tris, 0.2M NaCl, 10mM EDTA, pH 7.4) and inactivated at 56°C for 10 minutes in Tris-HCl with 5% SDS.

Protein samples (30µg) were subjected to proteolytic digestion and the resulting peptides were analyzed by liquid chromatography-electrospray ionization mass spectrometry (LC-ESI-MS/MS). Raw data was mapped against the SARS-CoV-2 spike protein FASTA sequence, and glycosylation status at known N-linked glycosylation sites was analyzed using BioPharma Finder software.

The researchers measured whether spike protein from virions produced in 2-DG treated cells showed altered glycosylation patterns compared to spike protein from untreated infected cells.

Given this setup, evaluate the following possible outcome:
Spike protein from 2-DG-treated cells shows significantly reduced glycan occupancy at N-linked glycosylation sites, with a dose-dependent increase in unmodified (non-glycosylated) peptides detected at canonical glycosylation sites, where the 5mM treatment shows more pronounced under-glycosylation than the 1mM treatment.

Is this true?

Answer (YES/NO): NO